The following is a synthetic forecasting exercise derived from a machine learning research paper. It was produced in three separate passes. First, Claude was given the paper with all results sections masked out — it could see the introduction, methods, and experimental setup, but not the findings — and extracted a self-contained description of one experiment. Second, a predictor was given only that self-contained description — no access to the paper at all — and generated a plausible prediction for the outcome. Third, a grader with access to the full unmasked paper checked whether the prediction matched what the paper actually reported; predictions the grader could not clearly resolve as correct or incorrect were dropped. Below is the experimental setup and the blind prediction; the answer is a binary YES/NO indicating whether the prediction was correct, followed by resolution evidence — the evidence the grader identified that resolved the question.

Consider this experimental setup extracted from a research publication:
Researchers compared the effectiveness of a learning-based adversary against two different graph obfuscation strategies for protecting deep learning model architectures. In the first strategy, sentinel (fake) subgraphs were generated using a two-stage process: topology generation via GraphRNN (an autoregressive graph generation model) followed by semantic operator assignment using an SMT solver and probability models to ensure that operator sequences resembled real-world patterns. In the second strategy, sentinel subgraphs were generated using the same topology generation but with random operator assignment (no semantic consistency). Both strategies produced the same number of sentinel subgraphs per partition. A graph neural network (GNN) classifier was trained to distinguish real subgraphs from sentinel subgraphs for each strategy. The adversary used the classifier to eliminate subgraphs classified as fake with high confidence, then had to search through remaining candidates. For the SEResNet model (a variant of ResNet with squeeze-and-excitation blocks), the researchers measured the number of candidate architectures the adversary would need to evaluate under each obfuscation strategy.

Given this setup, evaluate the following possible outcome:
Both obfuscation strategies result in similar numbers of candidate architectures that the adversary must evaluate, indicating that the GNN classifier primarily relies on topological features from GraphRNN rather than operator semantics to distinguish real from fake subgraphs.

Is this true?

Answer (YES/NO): NO